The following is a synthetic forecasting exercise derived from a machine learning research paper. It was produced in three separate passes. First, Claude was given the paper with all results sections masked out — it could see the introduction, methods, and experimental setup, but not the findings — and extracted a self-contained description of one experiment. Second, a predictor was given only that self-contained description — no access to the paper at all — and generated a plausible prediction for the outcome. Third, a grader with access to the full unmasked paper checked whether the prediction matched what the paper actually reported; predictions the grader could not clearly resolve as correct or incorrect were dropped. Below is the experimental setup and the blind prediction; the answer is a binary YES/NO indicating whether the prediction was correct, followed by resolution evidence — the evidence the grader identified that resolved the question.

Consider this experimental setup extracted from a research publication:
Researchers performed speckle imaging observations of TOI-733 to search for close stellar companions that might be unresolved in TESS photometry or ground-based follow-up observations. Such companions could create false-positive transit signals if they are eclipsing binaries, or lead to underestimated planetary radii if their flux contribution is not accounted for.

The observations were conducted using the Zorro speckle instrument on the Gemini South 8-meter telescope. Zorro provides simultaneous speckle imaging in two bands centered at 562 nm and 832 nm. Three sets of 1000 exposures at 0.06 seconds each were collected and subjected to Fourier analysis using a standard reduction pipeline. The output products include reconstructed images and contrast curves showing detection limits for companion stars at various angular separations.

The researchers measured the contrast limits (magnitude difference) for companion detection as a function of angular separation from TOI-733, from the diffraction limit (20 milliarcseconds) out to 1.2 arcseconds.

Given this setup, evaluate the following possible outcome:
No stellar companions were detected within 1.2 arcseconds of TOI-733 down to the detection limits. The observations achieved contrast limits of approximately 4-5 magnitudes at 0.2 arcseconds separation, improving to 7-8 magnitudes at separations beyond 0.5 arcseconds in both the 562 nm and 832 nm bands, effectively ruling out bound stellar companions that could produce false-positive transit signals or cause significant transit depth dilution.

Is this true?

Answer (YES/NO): YES